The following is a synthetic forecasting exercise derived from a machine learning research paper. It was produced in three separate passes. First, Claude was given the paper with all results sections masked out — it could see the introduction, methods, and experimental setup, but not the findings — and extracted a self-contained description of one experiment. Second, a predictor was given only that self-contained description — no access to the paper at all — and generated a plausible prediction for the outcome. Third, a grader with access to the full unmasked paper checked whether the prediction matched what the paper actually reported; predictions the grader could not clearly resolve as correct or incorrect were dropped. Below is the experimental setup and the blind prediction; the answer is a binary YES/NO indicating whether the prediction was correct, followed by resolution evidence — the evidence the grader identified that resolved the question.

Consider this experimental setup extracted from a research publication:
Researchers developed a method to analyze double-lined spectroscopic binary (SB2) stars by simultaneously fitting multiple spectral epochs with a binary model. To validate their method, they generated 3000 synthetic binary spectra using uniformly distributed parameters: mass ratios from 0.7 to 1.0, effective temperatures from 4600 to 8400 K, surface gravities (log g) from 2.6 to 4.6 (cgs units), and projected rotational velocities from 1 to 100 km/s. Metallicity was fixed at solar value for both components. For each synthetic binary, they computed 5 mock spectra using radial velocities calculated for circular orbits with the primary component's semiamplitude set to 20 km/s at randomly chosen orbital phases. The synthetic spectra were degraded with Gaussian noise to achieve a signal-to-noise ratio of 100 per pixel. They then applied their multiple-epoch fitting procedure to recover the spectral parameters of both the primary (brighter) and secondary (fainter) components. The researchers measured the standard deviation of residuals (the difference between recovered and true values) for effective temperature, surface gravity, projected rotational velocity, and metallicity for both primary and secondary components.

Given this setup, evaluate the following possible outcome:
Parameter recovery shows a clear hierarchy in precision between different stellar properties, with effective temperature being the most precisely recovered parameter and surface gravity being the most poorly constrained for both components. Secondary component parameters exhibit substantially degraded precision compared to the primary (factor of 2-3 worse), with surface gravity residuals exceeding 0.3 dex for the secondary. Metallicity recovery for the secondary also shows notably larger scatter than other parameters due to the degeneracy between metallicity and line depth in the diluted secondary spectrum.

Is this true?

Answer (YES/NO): NO